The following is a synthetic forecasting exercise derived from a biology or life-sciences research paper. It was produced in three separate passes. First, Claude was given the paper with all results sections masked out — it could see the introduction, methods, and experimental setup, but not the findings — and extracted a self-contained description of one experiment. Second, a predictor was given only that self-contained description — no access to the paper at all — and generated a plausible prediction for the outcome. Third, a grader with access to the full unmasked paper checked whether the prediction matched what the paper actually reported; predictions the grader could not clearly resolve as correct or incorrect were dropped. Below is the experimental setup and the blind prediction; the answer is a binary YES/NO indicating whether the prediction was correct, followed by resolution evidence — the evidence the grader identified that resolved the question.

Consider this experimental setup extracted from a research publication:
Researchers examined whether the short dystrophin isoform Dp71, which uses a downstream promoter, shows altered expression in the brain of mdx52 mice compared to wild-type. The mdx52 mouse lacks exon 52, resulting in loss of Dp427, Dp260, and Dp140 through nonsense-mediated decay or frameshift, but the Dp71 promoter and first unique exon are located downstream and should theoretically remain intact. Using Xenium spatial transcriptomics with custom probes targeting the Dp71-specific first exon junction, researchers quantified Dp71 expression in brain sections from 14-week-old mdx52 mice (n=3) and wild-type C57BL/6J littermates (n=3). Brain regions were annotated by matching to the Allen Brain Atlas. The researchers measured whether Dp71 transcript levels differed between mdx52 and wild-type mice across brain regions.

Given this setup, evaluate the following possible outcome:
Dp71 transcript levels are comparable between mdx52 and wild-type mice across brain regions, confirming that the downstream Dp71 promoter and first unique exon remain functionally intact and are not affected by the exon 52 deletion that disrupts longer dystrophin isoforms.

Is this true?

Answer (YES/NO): YES